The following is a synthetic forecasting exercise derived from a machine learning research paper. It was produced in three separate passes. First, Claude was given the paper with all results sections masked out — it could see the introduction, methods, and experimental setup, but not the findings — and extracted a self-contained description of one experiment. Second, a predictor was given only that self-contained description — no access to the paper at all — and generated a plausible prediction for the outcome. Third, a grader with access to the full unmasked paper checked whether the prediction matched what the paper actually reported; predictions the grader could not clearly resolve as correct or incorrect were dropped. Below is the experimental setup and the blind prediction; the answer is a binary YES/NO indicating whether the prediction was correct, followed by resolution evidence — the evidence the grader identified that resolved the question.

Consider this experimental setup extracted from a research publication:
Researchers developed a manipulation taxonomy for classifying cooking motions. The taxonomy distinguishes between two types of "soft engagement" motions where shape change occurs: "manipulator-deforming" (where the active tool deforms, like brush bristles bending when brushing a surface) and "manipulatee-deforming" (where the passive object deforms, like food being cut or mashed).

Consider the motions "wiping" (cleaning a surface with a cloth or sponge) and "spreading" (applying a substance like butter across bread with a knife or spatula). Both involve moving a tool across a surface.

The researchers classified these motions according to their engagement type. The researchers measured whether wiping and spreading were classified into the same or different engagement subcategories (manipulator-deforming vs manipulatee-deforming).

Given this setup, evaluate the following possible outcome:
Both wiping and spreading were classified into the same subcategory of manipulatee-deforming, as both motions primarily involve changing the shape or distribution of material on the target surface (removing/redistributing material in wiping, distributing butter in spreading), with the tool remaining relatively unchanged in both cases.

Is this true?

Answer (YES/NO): NO